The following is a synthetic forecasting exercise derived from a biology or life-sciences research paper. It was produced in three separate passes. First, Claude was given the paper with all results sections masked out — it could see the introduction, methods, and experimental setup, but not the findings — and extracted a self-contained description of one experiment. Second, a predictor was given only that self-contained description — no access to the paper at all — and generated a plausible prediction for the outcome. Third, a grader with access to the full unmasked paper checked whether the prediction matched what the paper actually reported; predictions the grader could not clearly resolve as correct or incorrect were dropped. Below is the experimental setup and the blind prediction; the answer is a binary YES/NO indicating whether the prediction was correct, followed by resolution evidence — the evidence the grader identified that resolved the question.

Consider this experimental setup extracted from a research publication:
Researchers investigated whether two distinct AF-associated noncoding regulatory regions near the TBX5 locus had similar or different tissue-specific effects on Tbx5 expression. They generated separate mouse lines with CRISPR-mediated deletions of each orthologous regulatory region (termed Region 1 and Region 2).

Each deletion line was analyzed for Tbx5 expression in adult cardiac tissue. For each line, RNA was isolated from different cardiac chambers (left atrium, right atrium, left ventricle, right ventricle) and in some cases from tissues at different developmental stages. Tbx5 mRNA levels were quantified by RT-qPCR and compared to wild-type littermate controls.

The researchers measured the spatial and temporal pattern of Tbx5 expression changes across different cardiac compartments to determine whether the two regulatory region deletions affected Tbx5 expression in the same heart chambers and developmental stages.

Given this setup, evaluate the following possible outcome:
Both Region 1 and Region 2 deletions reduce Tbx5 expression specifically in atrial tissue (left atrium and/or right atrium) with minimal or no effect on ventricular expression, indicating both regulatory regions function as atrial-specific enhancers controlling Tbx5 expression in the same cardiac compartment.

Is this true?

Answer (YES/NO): NO